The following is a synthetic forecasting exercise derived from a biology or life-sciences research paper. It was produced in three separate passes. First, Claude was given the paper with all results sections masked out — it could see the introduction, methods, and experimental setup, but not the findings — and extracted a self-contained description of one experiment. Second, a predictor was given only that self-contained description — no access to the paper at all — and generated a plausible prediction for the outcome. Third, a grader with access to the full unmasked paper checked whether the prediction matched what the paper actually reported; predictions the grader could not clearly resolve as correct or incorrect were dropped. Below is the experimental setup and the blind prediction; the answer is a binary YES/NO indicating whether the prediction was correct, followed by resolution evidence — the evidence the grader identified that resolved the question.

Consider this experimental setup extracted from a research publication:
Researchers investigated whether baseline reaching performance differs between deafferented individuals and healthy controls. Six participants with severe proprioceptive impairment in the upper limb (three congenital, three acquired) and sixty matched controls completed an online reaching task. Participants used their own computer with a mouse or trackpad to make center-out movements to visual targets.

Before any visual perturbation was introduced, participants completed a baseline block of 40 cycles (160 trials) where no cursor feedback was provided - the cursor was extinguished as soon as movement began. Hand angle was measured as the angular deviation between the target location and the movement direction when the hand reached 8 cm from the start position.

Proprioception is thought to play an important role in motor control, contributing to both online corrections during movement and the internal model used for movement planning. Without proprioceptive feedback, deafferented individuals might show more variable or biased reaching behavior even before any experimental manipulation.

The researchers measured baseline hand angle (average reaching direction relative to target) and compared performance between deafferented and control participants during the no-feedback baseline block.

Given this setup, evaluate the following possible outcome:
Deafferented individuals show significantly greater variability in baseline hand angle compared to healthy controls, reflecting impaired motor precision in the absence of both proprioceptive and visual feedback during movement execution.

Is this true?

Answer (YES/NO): YES